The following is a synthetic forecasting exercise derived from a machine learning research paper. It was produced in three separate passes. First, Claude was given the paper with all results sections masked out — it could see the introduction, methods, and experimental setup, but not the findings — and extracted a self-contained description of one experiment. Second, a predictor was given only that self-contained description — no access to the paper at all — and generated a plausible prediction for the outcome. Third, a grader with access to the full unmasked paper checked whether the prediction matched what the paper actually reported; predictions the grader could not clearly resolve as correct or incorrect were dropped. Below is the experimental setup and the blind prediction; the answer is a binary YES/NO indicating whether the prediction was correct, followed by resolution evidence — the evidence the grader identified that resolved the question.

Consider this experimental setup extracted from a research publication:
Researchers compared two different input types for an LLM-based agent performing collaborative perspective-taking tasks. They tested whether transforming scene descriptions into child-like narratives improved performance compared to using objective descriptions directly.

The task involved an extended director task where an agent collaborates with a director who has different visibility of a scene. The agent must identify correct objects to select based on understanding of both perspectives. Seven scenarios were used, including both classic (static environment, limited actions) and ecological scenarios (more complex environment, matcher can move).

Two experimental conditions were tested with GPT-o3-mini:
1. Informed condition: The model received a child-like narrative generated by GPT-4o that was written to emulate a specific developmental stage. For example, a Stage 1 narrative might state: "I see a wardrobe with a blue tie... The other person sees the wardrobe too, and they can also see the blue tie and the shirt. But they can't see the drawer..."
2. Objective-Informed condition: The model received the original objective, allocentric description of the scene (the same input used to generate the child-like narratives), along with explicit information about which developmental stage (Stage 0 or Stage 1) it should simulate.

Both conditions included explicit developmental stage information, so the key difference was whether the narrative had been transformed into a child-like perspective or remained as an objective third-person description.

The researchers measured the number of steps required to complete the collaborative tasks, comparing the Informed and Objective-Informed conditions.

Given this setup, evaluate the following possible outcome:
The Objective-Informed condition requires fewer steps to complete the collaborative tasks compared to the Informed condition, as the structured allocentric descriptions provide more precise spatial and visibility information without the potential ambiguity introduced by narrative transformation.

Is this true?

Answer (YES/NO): NO